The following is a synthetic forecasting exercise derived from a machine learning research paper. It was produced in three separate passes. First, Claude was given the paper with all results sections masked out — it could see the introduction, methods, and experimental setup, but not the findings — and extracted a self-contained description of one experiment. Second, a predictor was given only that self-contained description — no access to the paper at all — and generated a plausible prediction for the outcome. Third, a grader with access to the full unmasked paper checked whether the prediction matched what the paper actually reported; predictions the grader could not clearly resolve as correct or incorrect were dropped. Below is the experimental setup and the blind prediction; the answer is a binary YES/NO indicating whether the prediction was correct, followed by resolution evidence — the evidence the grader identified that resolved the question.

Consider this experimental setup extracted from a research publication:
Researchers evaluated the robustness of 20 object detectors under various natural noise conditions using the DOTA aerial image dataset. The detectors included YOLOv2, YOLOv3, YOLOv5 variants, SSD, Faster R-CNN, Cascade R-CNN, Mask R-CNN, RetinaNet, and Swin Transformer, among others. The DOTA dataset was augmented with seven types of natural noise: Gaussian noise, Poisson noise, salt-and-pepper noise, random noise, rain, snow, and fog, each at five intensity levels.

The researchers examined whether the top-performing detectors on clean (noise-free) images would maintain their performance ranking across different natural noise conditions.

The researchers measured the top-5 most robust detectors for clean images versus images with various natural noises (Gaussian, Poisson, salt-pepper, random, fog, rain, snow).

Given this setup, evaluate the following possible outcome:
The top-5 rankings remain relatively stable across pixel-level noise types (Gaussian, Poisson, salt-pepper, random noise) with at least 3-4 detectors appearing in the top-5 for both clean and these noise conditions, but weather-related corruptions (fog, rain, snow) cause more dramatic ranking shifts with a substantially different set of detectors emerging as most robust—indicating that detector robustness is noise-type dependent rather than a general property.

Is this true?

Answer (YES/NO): NO